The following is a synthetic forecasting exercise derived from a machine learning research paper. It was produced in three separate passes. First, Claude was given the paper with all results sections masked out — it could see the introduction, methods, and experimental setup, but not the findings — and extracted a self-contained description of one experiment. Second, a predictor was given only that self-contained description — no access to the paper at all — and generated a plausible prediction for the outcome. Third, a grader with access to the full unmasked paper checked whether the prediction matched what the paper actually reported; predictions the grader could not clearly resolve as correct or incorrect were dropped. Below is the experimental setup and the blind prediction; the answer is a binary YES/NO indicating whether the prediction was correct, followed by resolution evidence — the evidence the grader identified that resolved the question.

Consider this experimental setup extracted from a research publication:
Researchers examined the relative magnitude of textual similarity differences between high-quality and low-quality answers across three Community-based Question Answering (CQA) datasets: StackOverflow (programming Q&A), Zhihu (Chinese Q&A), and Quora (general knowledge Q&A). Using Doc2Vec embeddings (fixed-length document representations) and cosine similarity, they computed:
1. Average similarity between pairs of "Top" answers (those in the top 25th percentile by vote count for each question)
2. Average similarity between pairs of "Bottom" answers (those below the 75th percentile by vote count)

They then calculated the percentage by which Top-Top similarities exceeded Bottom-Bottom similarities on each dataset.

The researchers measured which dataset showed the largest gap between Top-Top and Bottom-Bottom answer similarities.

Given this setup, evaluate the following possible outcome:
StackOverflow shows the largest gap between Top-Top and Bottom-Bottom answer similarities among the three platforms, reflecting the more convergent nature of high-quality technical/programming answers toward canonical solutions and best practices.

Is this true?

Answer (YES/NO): NO